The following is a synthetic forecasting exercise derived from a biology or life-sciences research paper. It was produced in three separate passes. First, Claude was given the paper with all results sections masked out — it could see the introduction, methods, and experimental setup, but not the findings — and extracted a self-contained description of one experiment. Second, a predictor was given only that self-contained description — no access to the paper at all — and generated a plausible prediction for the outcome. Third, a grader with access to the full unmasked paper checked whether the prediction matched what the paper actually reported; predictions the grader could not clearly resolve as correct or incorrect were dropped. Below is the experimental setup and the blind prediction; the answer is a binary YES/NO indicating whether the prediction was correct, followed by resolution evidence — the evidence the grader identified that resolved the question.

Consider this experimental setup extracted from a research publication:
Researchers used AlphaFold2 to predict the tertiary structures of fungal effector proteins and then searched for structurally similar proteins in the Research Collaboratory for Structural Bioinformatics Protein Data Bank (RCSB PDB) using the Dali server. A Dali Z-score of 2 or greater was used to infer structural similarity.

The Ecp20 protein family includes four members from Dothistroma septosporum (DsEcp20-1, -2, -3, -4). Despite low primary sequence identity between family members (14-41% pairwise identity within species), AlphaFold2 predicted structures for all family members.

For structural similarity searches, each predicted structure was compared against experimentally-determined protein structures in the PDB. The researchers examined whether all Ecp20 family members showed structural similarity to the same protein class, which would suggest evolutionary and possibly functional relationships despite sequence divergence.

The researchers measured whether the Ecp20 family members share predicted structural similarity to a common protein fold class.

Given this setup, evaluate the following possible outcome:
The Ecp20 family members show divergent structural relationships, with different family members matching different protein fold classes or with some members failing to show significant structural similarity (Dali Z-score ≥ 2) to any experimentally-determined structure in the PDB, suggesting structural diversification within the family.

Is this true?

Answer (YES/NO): NO